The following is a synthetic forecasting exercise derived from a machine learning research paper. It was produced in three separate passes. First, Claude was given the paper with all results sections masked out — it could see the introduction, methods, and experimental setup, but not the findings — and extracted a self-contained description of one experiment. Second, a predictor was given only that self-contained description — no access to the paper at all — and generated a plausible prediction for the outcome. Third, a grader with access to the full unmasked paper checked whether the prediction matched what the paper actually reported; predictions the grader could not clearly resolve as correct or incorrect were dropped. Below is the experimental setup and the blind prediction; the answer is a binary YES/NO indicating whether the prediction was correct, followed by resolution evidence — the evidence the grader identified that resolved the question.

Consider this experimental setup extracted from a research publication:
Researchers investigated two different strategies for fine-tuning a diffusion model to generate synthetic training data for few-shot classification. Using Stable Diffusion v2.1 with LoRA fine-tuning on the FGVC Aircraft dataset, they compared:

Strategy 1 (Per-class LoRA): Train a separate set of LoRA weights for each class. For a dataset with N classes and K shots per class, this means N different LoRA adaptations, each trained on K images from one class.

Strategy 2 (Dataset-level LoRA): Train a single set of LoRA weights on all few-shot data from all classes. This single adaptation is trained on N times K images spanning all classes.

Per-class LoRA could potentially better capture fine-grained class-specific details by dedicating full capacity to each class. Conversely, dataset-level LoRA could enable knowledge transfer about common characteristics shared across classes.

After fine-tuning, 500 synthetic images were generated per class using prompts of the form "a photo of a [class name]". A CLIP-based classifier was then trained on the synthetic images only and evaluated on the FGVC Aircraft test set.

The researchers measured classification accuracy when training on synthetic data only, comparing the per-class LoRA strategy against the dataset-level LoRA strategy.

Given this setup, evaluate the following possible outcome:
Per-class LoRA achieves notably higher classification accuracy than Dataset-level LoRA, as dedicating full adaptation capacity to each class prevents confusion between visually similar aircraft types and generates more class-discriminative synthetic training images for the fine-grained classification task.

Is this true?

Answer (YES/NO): NO